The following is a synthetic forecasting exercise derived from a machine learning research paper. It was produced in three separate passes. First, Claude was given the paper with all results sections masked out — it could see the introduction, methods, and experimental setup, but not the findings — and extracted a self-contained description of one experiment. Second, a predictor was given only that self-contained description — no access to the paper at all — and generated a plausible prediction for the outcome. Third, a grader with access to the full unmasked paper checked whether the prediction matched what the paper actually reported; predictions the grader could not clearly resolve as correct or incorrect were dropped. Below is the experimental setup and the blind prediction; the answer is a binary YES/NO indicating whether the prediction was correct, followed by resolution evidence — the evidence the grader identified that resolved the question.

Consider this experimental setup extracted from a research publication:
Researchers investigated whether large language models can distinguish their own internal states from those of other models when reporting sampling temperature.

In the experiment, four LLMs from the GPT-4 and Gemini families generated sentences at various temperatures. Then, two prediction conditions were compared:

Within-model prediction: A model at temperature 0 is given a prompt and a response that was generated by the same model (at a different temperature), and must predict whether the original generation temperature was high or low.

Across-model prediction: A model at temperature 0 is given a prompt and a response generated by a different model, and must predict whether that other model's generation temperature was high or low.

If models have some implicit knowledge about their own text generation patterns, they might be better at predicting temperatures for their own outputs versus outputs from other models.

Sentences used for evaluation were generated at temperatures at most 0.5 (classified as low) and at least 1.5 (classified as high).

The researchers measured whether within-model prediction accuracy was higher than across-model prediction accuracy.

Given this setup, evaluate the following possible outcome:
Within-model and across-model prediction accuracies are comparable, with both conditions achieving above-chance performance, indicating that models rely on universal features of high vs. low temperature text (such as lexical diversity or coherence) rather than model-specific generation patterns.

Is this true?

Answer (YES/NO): NO